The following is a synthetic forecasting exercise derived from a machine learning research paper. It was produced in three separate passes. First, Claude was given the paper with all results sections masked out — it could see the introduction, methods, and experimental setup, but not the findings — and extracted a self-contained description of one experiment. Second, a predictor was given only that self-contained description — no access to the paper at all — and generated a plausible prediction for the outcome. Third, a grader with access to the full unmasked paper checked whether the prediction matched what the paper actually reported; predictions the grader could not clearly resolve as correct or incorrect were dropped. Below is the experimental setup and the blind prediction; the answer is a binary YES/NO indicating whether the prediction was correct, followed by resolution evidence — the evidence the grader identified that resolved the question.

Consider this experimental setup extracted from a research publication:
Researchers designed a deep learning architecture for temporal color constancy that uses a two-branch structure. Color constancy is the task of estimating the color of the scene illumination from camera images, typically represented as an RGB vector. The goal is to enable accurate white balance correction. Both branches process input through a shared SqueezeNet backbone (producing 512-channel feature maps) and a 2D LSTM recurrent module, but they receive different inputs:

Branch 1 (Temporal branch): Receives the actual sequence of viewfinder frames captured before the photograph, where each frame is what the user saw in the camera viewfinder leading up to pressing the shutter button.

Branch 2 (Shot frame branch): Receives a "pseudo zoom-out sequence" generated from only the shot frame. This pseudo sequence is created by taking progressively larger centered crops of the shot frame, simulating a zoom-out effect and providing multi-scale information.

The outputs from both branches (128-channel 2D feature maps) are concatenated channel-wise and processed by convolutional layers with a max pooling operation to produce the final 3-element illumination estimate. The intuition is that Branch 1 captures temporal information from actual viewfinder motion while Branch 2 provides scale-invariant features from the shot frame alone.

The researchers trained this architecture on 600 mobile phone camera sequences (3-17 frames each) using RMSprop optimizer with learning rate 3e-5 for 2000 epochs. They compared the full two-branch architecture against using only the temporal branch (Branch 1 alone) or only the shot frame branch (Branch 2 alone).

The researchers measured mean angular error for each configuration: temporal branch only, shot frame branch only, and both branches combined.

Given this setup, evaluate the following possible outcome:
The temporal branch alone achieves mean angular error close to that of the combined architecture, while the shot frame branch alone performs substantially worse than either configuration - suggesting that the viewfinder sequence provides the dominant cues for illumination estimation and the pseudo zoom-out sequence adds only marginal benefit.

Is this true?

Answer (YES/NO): NO